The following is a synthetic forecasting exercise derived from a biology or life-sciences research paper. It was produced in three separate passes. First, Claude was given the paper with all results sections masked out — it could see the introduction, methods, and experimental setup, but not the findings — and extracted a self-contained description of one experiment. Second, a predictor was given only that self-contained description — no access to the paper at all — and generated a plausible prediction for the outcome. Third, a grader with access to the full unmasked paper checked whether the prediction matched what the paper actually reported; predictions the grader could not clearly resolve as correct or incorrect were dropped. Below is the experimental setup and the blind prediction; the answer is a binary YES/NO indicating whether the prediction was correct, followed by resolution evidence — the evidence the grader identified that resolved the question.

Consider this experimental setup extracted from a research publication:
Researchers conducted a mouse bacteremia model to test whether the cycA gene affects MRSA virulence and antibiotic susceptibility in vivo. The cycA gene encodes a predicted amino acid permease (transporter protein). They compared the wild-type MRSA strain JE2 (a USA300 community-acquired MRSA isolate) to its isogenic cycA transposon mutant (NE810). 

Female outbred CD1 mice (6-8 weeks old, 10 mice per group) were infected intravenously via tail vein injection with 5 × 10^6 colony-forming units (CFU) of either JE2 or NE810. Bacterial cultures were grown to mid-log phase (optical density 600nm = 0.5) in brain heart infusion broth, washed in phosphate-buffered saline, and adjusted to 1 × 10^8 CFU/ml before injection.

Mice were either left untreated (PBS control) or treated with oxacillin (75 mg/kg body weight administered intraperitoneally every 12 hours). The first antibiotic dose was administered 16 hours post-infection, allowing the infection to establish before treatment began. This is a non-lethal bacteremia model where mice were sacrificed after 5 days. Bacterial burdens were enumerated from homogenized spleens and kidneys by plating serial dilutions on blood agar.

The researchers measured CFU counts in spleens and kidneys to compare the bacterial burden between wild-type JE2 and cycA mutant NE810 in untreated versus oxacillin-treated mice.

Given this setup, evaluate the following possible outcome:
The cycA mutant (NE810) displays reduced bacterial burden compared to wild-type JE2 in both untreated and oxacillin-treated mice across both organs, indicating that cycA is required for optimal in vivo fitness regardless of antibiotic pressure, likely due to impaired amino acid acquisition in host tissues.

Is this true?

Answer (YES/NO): NO